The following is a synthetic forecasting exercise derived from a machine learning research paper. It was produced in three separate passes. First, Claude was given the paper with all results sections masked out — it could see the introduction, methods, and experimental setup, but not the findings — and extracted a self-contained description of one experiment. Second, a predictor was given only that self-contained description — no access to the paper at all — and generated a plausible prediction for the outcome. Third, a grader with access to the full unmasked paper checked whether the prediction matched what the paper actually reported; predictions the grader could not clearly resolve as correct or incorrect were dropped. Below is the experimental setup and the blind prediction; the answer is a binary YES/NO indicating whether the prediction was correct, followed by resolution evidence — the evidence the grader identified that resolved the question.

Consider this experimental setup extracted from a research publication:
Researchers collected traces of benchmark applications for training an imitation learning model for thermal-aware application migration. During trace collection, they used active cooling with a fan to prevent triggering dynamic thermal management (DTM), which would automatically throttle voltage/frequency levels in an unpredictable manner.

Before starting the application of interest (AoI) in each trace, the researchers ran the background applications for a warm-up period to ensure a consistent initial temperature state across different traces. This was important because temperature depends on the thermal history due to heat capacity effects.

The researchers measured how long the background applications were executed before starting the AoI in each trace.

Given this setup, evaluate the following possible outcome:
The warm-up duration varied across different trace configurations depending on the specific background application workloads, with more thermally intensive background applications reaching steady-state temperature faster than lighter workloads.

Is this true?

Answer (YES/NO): NO